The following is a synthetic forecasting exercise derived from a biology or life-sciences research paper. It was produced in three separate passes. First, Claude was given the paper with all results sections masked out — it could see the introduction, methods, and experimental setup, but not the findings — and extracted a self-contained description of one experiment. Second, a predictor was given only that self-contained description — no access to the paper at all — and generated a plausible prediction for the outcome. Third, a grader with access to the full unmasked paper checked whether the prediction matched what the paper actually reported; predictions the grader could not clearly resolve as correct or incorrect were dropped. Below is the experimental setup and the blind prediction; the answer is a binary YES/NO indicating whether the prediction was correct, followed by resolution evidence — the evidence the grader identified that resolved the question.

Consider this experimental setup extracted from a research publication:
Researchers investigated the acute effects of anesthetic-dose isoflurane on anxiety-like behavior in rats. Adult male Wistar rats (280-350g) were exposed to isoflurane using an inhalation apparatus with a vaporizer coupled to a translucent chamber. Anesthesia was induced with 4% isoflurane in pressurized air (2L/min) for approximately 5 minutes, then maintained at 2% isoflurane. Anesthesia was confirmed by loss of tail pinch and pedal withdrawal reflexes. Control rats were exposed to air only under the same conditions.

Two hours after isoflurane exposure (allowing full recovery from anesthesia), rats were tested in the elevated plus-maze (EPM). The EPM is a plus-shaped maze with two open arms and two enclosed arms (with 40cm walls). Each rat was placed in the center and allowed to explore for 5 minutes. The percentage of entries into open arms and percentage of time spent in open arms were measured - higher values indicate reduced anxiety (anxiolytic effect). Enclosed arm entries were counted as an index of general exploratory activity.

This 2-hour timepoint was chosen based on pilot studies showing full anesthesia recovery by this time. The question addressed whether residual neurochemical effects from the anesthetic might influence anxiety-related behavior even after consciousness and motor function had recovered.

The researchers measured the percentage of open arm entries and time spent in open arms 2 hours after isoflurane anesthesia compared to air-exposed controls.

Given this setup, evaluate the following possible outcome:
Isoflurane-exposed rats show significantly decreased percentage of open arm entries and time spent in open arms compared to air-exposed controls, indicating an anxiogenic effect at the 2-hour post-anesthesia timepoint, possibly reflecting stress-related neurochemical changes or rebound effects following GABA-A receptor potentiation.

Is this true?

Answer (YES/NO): NO